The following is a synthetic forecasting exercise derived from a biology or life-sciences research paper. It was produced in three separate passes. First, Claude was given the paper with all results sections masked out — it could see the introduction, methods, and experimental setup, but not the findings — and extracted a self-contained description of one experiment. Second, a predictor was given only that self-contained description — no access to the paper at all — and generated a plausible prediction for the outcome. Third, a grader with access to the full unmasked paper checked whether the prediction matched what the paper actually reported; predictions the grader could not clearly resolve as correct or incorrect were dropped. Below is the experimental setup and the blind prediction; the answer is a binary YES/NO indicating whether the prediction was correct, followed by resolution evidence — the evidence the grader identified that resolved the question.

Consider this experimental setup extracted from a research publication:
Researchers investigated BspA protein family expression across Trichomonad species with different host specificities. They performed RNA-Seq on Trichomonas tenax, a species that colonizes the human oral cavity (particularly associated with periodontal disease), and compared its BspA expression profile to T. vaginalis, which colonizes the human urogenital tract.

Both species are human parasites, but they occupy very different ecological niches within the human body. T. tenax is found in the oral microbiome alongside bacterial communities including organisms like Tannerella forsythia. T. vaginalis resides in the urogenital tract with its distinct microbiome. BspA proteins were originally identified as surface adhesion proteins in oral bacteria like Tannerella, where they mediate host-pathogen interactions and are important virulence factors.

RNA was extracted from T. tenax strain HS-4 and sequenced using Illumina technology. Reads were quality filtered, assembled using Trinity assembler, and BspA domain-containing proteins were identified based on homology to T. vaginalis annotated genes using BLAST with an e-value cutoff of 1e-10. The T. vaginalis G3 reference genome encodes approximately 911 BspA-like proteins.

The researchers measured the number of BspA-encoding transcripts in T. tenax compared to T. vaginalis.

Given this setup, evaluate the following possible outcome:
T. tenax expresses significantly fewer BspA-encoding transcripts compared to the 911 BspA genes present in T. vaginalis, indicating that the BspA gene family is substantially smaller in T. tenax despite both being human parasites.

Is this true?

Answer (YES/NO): YES